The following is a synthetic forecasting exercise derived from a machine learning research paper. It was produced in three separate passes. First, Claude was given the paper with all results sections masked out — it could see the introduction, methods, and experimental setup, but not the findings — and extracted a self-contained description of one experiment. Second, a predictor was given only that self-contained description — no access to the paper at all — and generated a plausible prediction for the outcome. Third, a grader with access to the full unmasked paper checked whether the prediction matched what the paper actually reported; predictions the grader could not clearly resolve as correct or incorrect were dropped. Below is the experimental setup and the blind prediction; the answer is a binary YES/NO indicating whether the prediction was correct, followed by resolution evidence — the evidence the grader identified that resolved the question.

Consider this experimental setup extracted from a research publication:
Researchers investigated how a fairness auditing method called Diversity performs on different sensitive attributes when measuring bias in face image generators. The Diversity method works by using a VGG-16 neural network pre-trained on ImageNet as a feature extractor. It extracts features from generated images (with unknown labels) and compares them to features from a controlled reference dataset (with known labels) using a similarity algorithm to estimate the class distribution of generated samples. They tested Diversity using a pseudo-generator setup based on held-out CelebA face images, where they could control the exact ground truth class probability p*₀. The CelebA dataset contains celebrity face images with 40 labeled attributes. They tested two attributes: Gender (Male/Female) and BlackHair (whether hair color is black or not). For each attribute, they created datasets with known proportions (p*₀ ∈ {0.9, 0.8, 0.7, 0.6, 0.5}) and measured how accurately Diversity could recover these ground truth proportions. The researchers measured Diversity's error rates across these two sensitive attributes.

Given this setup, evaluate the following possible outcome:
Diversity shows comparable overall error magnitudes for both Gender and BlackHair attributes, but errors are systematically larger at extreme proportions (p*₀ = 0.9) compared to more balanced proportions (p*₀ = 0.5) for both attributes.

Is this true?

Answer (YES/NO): NO